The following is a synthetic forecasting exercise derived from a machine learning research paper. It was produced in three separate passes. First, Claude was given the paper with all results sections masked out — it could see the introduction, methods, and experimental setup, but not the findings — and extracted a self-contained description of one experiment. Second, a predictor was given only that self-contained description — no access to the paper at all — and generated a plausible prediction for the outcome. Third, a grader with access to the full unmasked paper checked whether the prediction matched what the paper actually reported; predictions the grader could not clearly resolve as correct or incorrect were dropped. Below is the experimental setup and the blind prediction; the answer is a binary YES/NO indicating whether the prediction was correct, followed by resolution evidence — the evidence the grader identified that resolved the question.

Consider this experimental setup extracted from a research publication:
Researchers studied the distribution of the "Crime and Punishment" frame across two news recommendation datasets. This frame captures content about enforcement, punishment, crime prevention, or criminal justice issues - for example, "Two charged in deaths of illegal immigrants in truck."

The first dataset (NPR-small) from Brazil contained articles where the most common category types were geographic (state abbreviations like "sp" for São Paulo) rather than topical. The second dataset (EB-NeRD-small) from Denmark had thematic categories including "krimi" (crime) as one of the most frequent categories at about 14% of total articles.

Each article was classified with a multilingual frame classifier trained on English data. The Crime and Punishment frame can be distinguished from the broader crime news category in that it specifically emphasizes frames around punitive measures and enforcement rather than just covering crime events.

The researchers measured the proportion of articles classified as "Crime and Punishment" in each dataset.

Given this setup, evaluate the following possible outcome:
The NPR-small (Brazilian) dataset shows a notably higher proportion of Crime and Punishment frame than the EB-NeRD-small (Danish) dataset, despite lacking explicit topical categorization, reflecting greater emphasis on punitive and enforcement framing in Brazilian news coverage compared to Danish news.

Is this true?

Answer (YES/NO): NO